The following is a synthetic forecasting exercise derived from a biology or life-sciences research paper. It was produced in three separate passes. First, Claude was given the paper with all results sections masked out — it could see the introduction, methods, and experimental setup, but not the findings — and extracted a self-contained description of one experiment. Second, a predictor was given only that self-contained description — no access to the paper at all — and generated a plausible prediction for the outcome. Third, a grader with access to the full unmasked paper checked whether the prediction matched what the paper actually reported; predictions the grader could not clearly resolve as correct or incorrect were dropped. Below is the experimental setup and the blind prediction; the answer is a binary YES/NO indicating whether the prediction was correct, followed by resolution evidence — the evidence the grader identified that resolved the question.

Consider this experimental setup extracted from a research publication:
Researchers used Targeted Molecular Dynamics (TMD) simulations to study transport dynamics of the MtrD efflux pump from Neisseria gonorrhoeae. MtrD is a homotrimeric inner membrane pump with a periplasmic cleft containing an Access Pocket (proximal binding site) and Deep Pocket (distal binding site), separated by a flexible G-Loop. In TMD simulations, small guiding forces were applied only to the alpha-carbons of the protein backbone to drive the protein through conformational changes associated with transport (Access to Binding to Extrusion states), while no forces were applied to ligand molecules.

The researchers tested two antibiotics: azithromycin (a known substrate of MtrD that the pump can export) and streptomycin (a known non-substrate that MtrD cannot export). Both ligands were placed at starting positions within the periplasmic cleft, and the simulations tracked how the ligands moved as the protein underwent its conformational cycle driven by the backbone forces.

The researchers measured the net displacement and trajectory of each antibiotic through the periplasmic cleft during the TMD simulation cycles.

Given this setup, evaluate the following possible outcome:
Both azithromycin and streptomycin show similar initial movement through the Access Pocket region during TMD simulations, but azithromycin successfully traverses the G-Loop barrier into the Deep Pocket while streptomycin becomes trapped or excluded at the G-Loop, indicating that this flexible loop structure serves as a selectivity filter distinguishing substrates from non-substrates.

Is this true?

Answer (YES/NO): NO